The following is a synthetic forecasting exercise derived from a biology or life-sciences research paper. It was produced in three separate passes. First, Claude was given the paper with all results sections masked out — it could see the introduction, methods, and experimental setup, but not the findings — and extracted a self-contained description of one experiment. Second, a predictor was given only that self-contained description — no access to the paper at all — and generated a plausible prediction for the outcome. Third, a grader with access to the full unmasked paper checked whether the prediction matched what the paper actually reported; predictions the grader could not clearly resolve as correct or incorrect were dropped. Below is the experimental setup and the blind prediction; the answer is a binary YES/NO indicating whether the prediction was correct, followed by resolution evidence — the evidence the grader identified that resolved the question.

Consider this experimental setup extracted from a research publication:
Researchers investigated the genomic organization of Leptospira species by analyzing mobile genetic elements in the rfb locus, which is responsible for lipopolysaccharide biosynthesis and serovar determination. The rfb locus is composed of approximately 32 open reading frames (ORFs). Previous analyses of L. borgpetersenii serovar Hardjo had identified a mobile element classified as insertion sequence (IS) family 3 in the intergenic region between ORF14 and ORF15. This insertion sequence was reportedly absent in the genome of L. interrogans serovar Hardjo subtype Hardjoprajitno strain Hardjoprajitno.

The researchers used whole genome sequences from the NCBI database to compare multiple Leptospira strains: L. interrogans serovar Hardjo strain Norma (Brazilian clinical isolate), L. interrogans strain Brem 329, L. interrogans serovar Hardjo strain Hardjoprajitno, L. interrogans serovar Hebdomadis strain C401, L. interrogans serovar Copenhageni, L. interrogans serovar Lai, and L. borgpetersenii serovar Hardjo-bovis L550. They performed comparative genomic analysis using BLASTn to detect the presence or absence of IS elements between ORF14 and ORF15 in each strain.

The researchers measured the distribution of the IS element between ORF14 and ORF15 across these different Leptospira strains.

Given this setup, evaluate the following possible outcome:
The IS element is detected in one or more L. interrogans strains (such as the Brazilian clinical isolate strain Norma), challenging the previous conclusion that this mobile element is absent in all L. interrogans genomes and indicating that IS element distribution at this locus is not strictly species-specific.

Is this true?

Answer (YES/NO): YES